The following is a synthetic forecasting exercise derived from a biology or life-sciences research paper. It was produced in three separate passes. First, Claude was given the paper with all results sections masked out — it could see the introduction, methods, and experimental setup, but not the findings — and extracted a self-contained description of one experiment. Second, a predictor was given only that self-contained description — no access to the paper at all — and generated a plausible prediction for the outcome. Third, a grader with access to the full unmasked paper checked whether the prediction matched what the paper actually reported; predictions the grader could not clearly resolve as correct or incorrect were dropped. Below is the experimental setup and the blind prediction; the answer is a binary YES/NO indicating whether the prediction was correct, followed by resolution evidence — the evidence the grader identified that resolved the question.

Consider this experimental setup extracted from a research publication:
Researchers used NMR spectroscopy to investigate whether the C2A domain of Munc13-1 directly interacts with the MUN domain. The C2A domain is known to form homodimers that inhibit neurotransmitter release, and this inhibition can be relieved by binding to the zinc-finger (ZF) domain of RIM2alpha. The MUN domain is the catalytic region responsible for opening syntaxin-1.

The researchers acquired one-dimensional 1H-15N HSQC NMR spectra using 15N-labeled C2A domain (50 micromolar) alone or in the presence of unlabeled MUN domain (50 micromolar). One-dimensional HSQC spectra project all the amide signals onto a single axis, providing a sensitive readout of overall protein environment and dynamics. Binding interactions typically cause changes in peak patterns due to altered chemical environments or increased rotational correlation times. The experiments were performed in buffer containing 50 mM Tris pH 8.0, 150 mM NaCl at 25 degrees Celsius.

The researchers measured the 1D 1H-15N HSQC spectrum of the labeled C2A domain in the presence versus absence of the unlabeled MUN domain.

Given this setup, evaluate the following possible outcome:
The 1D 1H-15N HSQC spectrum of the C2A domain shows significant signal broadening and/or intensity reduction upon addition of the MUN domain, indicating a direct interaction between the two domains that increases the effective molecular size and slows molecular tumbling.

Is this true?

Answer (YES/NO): YES